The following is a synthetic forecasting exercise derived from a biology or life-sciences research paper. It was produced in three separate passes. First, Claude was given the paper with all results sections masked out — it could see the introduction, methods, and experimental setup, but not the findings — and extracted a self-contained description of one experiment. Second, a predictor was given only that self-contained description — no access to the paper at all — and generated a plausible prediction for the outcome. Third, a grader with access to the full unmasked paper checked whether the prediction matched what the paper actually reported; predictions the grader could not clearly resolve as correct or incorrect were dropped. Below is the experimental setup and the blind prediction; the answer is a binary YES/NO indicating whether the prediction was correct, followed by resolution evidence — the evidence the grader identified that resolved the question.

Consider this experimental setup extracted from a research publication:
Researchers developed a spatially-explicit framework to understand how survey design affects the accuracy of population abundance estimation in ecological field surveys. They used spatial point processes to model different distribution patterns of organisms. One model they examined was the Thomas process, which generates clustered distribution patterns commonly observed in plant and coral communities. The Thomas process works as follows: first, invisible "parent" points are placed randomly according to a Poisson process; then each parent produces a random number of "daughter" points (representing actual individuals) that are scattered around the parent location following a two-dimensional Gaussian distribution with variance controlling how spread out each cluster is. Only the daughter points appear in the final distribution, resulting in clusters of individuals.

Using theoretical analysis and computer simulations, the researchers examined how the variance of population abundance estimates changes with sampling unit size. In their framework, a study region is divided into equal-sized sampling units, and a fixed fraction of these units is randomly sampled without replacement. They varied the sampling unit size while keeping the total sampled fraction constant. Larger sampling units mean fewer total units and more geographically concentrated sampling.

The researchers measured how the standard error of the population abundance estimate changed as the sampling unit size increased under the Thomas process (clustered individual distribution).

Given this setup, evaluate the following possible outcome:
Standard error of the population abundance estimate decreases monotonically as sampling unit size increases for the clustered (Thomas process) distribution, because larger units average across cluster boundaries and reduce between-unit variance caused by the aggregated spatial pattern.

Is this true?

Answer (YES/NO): NO